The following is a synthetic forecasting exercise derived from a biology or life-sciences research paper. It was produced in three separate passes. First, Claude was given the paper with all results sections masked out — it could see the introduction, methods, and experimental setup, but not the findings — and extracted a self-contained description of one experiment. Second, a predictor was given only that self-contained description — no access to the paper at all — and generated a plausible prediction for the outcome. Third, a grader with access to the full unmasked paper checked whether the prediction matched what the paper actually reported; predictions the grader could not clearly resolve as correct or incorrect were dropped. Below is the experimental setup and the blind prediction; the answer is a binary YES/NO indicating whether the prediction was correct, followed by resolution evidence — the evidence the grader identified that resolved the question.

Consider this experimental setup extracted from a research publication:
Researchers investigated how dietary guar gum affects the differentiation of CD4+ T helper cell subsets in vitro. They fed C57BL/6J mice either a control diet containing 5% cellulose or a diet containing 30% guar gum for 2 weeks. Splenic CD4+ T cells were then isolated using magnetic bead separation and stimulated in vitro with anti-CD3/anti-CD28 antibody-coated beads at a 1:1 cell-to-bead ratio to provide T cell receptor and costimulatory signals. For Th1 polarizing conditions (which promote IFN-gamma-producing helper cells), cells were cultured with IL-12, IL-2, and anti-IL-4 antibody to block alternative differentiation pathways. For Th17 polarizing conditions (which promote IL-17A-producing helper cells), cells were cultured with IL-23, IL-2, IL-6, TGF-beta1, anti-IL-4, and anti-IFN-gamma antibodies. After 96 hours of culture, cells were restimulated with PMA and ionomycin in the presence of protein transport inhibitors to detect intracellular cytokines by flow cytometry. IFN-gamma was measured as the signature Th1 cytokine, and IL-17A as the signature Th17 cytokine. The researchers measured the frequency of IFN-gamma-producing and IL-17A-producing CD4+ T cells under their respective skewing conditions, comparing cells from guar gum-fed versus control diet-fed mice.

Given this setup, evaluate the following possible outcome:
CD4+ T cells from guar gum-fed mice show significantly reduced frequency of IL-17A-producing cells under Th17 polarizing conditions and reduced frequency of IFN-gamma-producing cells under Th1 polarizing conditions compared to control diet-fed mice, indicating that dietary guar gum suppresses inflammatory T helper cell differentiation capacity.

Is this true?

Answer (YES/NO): NO